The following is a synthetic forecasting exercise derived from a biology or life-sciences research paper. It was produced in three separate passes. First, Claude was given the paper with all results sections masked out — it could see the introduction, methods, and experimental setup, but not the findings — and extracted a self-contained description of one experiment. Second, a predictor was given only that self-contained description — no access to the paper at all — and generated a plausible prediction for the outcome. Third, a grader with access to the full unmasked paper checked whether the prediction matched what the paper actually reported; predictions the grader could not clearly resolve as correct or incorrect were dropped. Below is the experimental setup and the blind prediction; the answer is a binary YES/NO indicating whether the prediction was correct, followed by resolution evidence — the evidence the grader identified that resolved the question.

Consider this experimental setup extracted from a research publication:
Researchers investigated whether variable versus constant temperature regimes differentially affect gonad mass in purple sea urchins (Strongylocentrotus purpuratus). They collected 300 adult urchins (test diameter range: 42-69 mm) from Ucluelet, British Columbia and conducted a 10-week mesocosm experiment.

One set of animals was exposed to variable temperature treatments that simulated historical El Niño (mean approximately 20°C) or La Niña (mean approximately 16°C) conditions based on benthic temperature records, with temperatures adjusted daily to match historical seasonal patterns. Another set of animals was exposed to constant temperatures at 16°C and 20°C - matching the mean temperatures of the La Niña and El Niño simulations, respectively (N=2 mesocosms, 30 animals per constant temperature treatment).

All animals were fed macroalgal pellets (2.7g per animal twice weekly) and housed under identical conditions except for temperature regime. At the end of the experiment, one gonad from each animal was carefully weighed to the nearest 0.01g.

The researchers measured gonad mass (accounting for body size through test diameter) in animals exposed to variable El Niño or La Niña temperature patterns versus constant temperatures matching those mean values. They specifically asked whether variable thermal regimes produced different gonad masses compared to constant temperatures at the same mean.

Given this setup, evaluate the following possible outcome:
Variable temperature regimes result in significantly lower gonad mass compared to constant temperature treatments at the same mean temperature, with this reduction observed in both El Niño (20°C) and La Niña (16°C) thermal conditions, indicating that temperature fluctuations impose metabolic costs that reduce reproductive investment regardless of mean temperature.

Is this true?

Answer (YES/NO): NO